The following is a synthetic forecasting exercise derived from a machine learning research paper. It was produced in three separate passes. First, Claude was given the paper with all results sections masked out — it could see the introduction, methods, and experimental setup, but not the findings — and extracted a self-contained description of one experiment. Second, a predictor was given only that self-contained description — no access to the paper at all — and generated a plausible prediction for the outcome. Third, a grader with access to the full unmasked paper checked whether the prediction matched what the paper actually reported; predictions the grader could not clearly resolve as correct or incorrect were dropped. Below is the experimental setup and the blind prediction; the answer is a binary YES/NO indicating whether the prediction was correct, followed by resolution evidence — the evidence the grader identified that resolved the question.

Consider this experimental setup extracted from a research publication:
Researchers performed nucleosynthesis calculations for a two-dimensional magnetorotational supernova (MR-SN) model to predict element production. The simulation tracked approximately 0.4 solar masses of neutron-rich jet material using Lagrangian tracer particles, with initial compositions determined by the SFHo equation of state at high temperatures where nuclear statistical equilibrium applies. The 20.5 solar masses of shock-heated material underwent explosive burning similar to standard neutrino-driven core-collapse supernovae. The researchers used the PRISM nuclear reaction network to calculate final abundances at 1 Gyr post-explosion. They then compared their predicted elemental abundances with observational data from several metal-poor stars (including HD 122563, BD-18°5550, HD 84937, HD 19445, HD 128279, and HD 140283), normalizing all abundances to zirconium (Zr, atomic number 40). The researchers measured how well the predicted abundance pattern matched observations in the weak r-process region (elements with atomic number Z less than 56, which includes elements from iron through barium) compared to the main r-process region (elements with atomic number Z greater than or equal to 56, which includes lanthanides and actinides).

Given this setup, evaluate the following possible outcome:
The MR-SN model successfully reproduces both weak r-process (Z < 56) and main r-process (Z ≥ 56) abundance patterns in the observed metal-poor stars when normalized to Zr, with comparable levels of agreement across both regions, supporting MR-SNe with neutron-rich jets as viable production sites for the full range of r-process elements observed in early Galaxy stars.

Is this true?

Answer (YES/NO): NO